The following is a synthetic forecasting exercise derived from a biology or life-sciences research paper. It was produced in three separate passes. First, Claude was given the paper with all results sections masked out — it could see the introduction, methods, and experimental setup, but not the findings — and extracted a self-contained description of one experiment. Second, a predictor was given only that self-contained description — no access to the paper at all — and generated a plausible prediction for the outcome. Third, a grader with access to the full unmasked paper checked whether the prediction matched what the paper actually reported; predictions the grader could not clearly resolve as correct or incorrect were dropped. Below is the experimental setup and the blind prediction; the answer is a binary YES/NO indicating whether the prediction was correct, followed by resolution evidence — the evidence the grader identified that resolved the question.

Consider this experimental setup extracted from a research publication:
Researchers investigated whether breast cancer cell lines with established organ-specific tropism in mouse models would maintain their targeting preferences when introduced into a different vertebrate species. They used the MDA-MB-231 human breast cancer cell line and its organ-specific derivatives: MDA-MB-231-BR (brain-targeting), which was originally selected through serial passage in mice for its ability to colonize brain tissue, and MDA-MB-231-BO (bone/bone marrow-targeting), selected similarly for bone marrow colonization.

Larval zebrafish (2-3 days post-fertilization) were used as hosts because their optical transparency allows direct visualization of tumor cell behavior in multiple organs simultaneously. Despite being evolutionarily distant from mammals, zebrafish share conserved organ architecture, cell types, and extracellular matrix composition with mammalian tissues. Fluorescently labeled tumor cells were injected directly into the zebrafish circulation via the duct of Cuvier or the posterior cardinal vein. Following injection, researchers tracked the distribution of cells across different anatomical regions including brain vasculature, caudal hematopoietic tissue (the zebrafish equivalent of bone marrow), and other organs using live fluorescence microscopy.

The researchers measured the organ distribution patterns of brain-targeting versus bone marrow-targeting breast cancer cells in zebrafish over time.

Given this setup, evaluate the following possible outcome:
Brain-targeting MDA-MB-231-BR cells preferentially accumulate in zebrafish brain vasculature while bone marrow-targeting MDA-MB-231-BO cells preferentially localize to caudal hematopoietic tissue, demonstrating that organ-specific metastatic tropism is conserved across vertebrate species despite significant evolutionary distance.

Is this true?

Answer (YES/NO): YES